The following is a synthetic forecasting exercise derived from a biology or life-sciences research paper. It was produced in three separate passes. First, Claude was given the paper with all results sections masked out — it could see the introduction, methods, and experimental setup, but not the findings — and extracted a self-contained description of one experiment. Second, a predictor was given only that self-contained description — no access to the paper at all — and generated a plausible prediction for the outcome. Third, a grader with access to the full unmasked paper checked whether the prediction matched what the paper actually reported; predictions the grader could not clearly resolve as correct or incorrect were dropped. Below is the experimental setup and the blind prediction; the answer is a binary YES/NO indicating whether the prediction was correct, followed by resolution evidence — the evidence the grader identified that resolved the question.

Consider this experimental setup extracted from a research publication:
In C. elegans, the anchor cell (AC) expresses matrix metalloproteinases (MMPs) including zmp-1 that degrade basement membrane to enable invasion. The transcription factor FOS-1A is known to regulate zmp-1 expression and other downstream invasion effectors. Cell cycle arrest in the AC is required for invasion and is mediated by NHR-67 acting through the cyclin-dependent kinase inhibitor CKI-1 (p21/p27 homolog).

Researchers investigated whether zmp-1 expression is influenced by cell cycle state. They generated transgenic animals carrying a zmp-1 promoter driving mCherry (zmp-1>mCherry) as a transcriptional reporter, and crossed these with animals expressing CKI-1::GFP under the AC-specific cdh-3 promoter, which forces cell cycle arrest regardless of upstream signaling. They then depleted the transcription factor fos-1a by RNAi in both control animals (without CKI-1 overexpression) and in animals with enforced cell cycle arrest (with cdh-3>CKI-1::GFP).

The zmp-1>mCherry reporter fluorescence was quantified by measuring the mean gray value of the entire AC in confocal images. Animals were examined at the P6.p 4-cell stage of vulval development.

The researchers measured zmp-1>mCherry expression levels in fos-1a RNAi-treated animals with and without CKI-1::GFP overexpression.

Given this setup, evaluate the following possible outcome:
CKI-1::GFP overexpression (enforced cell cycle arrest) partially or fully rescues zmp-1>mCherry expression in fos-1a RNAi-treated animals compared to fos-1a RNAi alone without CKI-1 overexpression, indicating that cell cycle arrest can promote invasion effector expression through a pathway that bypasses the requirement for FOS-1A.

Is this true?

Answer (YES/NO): NO